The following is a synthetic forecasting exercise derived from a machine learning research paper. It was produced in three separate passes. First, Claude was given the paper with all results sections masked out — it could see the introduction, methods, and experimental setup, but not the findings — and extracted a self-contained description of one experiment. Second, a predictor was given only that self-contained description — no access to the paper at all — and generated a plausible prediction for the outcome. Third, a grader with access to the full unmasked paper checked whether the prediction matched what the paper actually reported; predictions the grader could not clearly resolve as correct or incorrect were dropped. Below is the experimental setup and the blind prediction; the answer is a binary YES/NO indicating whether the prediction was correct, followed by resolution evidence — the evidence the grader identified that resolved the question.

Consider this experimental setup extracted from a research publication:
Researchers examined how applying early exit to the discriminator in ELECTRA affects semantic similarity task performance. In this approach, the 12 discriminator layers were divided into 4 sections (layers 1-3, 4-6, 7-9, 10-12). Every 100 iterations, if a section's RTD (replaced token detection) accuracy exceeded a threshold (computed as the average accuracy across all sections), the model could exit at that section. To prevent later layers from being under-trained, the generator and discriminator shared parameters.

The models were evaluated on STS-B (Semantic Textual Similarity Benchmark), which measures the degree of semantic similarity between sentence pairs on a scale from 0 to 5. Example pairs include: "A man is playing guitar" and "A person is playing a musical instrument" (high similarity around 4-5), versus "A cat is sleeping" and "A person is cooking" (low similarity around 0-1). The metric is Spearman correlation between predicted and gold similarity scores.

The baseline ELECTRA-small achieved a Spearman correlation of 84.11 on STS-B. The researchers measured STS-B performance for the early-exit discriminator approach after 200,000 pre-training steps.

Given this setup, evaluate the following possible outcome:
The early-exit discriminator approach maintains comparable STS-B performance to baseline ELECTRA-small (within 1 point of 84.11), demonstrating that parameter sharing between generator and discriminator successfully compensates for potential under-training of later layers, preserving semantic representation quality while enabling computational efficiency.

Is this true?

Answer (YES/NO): NO